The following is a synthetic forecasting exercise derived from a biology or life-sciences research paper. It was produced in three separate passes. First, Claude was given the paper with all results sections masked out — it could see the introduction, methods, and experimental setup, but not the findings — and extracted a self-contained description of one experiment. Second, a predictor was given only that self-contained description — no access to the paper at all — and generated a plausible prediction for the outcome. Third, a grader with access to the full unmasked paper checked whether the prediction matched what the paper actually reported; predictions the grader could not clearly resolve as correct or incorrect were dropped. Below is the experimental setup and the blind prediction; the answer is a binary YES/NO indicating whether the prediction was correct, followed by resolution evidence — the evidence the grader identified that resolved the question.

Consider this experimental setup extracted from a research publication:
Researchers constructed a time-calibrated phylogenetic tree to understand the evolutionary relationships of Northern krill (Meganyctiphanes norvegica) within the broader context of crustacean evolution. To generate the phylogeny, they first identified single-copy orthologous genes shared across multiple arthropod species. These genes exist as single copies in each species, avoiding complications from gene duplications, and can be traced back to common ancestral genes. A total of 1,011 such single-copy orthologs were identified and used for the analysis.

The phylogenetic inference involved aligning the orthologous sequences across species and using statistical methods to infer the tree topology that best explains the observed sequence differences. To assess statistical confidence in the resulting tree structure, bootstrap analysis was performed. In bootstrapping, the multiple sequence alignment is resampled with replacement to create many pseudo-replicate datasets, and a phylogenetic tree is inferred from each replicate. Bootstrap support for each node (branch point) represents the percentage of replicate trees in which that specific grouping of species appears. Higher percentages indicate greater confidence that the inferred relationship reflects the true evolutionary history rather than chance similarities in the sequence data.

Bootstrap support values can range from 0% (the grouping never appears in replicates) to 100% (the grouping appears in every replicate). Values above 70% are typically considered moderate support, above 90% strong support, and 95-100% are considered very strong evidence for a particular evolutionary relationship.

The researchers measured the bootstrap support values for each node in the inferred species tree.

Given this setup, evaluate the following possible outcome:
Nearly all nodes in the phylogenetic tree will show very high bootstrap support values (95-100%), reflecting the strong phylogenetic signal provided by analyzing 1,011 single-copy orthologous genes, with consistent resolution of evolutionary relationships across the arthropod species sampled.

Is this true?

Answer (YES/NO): YES